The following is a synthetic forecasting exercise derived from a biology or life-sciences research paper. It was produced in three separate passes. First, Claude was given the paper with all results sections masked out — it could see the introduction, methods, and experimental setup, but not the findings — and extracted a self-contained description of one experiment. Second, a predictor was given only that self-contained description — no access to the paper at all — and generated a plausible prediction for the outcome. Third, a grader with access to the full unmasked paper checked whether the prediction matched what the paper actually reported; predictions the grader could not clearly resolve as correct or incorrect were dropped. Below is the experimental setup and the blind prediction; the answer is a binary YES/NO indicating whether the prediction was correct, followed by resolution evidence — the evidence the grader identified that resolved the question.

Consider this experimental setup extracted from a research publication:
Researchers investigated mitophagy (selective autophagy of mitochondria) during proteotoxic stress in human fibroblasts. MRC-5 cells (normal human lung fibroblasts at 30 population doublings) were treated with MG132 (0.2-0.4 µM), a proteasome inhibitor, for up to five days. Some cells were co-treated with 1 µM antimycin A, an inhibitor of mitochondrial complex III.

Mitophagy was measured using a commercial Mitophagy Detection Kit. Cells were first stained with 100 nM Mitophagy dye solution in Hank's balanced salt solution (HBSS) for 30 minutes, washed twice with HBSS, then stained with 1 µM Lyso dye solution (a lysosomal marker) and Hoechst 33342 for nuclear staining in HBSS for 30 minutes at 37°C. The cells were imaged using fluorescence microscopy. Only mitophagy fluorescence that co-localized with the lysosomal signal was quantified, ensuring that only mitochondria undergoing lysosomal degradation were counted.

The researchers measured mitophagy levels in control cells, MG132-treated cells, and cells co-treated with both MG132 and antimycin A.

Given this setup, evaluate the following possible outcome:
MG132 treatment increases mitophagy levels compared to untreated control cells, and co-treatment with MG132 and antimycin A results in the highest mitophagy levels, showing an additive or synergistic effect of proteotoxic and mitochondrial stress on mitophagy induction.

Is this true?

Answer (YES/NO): NO